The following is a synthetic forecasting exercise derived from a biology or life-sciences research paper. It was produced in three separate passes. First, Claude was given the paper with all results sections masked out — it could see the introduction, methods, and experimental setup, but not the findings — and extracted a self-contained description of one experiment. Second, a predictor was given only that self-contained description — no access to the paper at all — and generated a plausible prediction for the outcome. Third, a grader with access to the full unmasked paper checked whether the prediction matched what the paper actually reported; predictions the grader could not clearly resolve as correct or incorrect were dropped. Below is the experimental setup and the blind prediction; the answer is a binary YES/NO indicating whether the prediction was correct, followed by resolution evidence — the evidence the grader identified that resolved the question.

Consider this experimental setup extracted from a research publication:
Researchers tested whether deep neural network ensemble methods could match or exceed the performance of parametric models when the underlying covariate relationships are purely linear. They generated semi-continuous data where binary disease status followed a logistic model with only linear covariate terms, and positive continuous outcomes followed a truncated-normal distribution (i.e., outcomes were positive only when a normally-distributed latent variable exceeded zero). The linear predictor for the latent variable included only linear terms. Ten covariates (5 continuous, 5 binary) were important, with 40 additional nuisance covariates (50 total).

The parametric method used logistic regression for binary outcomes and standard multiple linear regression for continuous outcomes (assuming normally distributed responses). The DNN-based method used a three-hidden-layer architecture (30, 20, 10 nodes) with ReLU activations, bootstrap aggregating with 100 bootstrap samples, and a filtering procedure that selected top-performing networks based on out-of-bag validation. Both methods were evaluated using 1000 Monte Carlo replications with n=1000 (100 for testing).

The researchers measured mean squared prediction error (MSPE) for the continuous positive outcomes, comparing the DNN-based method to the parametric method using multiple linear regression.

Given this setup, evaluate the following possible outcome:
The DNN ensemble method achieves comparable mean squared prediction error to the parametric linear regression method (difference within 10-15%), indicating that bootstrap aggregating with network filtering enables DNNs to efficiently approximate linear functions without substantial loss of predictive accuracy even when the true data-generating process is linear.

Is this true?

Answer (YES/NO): NO